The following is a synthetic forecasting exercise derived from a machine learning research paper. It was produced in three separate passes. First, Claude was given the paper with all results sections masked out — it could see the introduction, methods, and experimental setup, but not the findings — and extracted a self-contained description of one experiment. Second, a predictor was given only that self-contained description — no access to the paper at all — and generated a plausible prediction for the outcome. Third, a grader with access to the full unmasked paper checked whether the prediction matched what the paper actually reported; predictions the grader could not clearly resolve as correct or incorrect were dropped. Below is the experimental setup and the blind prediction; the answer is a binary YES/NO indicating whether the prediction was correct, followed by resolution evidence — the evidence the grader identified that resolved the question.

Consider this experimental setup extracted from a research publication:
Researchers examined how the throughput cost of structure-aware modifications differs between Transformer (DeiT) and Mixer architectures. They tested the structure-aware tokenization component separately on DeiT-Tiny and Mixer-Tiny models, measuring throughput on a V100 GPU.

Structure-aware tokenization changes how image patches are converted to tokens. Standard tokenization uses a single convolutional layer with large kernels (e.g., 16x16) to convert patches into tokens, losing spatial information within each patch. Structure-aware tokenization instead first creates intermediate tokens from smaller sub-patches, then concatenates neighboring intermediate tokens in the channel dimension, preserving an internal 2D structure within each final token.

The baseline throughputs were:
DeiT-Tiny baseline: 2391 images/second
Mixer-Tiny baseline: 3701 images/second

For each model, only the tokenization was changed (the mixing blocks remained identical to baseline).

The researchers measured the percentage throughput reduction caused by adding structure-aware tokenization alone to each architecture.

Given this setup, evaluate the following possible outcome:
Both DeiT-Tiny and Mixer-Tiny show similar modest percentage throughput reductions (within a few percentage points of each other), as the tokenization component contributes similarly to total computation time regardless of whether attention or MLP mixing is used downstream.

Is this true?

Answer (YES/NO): NO